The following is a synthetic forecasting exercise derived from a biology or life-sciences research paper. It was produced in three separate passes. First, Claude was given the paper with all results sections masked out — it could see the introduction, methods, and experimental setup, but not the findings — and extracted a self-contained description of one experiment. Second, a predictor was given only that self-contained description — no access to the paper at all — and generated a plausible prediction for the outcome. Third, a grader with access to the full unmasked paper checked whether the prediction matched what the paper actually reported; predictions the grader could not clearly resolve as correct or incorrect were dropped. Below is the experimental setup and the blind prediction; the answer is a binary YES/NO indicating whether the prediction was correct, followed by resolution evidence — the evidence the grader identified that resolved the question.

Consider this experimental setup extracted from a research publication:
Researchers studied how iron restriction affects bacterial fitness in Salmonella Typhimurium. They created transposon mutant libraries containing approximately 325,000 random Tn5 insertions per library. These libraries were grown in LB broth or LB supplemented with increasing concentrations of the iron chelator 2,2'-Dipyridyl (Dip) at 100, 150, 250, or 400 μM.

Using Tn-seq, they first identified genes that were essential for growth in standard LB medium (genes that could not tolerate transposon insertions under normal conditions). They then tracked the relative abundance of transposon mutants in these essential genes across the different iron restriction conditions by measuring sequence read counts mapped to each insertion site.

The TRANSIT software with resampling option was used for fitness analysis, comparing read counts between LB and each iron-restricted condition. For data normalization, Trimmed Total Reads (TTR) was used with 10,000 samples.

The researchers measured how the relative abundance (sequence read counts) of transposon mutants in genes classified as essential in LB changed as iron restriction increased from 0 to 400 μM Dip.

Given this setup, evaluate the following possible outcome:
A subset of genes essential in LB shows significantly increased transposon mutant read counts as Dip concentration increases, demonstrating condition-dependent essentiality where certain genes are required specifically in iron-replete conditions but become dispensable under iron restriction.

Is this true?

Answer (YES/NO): YES